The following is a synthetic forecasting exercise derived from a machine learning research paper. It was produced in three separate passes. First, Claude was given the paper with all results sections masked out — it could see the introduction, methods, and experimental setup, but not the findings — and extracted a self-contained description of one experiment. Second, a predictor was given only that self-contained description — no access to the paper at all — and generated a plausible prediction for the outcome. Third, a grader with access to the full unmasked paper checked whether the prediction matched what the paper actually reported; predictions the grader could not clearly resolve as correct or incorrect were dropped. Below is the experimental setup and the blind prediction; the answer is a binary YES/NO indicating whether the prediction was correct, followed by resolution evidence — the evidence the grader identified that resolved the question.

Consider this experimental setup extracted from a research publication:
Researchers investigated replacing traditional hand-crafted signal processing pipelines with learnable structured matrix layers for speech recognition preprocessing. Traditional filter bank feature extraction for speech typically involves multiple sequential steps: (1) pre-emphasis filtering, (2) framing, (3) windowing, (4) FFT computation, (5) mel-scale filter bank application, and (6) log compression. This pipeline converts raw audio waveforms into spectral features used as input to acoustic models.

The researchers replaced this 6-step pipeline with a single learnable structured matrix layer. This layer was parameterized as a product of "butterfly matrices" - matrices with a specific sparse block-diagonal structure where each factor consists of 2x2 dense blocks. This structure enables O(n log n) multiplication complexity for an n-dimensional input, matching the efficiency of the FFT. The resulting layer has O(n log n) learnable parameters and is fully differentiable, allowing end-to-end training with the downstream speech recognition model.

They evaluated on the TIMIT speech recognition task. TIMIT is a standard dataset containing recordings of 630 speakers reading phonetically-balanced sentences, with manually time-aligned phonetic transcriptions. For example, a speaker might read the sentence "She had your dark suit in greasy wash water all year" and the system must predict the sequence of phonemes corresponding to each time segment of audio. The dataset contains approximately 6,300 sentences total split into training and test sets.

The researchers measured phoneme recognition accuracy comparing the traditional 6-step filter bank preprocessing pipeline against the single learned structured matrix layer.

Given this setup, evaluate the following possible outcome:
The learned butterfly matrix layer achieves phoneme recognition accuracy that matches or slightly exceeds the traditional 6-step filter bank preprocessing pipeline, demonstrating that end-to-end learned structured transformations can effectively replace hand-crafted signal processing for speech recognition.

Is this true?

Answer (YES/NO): NO